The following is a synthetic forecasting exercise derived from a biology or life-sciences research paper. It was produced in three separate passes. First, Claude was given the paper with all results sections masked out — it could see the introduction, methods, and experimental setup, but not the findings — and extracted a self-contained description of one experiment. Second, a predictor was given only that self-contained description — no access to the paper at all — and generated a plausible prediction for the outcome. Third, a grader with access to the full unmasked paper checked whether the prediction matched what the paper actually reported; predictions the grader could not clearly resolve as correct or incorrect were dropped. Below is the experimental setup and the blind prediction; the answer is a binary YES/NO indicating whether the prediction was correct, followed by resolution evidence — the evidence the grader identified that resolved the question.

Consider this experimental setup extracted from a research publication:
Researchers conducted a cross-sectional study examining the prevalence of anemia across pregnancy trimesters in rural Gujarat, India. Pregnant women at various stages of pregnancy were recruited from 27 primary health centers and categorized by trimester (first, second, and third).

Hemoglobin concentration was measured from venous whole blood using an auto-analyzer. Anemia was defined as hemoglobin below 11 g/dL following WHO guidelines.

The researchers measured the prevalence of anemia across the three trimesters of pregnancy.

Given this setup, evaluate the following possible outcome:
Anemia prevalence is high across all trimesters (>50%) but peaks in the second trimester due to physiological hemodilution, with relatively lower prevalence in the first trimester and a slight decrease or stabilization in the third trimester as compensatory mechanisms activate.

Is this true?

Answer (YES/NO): NO